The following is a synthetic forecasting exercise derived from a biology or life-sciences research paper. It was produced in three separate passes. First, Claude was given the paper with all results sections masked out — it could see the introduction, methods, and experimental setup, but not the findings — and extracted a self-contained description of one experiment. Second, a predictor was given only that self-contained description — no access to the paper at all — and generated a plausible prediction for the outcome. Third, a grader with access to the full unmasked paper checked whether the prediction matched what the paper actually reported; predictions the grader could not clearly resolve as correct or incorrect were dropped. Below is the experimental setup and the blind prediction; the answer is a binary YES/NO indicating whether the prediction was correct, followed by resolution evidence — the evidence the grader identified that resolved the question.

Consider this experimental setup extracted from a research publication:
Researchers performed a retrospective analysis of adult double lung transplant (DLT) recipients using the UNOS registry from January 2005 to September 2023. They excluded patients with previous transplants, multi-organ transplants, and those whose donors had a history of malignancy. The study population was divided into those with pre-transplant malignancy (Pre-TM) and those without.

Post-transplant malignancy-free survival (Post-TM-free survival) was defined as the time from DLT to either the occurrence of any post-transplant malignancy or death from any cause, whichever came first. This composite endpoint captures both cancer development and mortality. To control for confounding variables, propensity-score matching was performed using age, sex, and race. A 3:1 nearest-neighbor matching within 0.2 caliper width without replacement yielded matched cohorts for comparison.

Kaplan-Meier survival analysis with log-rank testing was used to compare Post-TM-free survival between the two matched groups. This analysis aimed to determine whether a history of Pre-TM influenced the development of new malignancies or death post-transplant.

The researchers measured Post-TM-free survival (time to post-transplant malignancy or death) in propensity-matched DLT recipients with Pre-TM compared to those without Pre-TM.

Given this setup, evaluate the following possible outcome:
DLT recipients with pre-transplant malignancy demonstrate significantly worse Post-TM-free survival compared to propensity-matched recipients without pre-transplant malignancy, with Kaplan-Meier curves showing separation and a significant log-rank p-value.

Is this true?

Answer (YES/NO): YES